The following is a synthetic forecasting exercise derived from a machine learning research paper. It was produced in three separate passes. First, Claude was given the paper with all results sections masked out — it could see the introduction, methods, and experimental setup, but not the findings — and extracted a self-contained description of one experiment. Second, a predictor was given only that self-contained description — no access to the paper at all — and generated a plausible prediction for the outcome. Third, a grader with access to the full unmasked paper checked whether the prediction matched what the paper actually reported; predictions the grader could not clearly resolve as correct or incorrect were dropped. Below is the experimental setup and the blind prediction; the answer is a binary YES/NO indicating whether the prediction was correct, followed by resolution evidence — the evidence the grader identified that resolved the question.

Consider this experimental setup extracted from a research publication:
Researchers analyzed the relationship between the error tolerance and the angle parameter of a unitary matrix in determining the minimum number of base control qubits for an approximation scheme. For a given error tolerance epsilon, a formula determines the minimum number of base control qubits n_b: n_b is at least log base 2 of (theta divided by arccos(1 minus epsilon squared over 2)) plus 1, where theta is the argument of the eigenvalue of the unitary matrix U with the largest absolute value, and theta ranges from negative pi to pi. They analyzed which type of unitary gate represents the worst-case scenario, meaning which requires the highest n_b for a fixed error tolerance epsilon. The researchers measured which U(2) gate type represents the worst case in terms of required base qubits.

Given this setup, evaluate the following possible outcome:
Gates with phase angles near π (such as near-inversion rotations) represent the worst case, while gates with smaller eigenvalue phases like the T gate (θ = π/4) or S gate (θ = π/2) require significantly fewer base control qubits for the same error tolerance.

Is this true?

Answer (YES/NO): NO